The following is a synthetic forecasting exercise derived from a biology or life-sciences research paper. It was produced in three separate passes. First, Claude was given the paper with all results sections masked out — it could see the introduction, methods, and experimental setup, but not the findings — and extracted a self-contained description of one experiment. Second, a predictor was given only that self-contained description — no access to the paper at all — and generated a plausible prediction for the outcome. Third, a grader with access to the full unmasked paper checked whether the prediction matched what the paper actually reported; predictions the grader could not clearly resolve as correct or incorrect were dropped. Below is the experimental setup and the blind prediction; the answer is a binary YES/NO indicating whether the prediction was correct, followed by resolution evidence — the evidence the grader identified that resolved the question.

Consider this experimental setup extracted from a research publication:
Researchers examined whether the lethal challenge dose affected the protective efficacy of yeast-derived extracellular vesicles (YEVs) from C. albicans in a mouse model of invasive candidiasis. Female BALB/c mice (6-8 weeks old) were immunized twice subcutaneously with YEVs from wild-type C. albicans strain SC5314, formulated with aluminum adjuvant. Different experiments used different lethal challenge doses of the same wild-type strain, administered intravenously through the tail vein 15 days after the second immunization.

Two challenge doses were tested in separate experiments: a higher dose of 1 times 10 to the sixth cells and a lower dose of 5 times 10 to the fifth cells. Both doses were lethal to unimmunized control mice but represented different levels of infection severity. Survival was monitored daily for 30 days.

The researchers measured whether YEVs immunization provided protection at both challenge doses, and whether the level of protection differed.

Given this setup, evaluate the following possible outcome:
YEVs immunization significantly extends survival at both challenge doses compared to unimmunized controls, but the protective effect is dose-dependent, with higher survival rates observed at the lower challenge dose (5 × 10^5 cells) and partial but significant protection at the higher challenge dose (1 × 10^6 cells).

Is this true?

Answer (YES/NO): YES